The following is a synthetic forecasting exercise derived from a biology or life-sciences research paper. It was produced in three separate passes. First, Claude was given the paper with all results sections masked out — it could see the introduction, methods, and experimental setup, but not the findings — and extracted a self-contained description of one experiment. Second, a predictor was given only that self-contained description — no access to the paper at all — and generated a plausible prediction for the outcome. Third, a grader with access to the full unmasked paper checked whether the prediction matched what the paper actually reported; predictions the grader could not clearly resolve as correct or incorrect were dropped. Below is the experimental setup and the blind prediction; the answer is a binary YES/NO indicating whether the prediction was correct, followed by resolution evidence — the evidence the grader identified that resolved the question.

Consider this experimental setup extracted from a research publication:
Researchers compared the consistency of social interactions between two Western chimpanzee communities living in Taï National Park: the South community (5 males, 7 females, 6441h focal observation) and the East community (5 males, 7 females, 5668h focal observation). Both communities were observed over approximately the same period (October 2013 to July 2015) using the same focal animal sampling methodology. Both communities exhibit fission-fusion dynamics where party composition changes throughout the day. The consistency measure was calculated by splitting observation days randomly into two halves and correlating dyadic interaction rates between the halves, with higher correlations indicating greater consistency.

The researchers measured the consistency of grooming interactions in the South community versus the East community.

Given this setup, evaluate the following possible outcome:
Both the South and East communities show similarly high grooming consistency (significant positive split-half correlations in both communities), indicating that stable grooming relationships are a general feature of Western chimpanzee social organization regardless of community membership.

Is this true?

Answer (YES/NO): NO